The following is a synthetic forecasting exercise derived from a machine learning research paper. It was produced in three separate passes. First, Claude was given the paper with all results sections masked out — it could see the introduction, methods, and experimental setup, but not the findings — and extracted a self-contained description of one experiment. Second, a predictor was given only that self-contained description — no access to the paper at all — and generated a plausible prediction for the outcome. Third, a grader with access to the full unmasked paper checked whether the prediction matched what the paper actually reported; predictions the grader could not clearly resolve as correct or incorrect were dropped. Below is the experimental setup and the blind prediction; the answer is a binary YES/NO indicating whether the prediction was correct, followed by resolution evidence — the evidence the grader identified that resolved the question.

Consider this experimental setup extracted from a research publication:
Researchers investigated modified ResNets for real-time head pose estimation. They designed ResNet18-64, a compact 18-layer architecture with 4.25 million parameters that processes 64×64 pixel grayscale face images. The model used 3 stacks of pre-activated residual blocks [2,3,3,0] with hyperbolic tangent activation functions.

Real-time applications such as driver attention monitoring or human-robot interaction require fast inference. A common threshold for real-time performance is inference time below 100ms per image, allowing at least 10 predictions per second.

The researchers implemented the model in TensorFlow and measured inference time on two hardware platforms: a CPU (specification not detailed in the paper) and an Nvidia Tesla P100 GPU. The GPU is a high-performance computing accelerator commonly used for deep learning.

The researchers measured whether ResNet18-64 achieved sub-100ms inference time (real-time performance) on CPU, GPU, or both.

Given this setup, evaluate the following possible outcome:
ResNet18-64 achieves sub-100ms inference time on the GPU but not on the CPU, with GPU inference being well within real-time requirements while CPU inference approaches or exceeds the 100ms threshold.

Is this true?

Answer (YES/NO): NO